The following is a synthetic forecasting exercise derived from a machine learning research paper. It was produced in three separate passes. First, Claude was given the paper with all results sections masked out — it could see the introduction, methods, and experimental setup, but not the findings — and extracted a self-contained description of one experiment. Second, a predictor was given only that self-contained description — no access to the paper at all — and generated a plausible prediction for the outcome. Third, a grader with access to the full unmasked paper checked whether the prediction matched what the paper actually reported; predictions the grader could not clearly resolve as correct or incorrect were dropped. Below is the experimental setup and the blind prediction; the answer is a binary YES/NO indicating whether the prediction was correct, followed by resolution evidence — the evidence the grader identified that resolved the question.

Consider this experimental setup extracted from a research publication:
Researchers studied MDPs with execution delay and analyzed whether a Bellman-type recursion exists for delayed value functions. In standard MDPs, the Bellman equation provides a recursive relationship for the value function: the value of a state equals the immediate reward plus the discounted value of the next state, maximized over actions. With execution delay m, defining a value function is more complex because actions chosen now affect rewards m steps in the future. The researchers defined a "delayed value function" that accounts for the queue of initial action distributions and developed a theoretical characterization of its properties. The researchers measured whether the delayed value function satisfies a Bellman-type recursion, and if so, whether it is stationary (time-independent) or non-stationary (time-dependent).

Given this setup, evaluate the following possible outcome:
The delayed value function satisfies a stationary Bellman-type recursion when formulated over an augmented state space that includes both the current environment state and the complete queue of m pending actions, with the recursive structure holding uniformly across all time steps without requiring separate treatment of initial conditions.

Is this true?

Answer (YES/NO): NO